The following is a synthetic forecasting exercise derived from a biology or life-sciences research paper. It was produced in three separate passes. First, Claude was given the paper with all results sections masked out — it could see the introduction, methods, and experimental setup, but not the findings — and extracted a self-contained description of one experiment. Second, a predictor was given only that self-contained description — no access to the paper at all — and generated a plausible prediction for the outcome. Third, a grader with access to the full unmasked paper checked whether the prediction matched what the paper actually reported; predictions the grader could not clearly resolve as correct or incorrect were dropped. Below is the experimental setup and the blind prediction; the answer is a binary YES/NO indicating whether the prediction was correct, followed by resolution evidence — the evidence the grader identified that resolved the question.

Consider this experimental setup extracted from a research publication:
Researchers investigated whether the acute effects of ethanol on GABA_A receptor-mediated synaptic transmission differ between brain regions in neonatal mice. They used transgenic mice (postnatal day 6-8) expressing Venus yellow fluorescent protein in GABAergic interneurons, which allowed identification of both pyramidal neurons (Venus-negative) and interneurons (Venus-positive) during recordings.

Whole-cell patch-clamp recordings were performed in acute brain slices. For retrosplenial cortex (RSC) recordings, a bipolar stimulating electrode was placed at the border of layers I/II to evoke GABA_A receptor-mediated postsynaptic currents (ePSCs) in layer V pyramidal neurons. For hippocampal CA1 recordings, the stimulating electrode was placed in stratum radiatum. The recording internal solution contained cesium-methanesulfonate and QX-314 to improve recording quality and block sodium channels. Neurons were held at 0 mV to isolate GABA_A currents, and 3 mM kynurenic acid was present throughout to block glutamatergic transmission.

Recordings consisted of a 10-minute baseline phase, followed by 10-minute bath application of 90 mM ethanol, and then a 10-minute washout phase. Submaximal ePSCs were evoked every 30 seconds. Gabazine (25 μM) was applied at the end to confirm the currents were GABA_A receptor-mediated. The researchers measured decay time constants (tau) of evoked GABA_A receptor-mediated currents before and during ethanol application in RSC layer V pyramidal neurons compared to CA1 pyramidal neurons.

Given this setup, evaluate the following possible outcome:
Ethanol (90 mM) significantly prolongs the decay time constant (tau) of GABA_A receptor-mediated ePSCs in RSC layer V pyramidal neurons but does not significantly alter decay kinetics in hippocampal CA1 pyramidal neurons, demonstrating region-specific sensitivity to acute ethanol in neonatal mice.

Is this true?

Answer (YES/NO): NO